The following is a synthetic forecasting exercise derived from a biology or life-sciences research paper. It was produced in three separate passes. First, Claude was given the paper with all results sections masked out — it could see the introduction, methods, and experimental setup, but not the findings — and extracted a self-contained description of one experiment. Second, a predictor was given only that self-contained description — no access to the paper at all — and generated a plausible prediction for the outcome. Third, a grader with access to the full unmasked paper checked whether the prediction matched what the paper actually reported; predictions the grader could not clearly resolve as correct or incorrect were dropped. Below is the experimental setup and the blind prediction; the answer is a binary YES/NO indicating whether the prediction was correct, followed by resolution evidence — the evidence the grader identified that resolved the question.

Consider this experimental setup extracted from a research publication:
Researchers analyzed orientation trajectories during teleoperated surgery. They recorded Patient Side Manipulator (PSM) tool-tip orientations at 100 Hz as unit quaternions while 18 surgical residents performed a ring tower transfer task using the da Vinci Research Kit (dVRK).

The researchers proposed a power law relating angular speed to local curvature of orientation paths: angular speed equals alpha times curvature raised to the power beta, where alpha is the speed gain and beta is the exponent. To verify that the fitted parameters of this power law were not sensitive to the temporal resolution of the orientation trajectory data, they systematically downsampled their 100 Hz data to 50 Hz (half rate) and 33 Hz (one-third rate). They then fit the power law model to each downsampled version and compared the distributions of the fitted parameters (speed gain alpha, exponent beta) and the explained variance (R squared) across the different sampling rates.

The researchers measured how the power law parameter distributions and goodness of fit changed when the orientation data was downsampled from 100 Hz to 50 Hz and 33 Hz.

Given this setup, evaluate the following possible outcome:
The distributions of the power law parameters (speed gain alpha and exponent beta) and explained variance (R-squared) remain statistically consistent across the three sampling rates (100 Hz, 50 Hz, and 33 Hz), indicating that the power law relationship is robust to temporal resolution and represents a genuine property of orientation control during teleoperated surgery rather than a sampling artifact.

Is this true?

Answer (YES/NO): NO